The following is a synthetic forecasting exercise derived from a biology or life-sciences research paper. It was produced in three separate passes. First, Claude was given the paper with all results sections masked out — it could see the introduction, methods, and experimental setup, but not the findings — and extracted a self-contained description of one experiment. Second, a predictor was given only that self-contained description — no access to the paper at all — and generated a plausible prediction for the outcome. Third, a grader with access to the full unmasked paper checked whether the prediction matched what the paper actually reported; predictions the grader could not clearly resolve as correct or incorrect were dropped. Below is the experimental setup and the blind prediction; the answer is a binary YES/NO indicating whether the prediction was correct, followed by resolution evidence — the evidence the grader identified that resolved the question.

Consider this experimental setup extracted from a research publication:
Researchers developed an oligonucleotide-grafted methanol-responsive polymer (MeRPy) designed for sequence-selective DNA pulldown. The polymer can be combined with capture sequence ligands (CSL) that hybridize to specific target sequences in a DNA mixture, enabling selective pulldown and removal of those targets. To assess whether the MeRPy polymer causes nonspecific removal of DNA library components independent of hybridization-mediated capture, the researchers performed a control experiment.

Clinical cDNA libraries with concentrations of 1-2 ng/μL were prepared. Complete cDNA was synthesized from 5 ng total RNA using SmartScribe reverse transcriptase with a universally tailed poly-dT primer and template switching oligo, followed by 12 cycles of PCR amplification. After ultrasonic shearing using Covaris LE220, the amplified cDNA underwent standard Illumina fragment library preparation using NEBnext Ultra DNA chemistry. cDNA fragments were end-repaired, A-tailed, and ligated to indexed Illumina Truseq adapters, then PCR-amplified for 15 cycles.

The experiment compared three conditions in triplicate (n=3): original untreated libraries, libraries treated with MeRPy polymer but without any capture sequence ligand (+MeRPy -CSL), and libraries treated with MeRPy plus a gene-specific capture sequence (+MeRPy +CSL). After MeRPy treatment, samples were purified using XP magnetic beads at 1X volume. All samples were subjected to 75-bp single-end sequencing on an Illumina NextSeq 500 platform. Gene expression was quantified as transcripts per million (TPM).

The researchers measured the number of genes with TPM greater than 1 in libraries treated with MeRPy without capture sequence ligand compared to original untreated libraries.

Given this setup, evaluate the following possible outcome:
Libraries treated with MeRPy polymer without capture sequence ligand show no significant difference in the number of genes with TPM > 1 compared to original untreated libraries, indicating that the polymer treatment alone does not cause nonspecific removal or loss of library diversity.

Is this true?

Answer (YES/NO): YES